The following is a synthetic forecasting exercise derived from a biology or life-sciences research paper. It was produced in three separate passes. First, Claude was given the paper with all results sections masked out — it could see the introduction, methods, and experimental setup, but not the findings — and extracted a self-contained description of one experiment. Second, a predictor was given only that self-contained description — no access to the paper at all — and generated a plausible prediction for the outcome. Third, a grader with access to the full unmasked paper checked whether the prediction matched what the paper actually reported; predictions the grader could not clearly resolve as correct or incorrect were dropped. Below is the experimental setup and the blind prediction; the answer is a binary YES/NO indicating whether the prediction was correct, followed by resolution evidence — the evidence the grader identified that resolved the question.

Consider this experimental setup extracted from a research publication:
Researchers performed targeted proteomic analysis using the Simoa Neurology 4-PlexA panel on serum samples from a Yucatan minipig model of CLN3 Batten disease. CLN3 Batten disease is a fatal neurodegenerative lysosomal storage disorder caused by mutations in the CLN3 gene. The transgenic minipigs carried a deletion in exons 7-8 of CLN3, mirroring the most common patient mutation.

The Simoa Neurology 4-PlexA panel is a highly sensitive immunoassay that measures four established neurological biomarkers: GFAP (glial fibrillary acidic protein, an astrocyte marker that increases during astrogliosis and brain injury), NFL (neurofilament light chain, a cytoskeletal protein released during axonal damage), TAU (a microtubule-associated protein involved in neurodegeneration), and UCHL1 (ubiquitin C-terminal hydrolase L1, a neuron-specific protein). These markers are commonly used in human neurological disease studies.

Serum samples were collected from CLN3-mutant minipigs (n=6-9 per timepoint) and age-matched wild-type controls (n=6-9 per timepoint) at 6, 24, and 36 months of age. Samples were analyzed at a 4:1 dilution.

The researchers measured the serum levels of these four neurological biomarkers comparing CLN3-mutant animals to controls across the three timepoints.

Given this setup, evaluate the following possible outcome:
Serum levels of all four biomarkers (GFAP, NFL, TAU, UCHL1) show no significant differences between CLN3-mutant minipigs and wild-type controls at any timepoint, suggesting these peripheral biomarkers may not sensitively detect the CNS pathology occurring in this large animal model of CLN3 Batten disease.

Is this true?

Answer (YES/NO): NO